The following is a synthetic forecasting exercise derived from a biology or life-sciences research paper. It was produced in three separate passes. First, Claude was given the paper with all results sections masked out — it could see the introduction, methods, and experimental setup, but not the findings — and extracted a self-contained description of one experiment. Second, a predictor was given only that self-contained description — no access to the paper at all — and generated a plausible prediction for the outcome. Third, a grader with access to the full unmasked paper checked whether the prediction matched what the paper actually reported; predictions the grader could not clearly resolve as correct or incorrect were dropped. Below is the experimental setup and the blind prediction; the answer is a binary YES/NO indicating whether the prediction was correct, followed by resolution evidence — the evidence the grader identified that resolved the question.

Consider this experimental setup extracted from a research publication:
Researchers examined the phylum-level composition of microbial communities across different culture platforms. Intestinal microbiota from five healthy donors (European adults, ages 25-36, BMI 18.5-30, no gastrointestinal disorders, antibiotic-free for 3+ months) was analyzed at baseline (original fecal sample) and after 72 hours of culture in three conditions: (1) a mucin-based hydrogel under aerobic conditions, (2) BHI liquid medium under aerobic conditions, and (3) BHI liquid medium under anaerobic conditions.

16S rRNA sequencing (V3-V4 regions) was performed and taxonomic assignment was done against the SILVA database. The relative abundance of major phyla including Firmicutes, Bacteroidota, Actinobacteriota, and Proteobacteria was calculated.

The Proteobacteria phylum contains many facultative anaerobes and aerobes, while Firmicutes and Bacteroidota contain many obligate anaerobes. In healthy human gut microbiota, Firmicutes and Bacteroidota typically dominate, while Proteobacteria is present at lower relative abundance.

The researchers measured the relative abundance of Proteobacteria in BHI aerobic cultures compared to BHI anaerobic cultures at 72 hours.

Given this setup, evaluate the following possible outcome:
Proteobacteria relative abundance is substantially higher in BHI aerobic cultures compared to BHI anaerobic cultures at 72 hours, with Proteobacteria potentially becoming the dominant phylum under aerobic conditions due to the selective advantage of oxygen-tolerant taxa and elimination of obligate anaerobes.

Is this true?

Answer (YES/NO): NO